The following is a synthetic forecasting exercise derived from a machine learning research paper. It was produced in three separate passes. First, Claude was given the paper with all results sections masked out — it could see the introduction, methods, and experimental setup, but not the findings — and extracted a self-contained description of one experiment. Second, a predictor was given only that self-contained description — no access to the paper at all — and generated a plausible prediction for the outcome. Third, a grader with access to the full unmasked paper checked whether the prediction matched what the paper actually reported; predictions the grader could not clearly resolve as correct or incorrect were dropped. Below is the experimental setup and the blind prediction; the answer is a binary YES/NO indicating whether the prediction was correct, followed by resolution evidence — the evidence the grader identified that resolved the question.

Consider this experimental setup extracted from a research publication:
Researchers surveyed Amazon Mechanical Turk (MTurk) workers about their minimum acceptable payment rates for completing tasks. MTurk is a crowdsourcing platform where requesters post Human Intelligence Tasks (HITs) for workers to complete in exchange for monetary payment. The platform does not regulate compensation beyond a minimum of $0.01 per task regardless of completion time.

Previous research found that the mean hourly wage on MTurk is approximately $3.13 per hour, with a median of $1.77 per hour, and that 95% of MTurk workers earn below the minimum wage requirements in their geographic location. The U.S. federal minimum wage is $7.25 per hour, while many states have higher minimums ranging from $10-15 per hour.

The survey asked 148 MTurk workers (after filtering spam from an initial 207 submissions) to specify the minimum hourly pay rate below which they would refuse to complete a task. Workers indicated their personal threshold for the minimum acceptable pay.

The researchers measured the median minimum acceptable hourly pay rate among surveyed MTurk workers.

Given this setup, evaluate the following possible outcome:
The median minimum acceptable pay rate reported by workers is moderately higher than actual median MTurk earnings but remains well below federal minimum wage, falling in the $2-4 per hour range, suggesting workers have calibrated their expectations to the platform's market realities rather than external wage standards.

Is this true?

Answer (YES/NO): NO